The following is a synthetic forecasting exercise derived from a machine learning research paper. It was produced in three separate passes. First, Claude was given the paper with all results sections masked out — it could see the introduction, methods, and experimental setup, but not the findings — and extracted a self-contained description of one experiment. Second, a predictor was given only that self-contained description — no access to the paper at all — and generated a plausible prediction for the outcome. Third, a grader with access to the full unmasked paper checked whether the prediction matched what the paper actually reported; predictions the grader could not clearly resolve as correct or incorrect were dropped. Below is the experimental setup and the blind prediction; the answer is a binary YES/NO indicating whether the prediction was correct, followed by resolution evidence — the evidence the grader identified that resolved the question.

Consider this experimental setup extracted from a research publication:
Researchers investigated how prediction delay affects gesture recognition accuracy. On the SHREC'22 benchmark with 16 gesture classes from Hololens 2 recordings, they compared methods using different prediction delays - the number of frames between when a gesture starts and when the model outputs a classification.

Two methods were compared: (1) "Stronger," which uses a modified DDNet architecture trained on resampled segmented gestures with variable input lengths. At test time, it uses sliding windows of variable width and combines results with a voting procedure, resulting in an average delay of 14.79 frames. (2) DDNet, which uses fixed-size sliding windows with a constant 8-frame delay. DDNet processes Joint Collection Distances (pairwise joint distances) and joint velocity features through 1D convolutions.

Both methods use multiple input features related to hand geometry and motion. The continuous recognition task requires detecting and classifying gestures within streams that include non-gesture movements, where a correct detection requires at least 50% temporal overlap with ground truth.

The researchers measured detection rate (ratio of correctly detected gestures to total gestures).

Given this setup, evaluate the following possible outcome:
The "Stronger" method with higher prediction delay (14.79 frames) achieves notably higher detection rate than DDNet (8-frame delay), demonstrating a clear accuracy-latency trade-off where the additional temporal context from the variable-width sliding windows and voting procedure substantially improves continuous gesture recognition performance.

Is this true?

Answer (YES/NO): NO